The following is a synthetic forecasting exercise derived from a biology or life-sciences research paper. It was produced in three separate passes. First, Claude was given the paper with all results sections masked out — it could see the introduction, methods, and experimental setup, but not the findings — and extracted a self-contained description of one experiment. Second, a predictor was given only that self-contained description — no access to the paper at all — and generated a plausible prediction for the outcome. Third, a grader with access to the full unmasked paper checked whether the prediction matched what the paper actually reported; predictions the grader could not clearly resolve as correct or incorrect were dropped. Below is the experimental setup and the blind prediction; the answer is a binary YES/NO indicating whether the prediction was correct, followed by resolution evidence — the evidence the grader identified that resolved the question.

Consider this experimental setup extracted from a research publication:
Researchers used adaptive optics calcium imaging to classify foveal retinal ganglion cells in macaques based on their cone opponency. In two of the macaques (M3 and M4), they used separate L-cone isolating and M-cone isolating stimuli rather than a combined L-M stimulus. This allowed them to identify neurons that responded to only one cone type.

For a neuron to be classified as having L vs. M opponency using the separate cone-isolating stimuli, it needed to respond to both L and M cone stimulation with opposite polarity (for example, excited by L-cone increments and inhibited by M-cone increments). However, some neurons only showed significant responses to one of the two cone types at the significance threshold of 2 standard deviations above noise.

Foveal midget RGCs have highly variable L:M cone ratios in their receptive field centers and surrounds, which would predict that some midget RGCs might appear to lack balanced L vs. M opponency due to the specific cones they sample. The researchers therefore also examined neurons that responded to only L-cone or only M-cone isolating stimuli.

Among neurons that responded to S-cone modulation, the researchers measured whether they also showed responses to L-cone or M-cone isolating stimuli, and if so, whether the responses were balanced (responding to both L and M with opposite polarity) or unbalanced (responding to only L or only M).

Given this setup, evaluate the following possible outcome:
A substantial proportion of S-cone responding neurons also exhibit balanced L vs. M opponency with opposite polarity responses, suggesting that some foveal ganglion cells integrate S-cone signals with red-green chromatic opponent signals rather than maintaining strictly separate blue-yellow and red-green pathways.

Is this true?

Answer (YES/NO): YES